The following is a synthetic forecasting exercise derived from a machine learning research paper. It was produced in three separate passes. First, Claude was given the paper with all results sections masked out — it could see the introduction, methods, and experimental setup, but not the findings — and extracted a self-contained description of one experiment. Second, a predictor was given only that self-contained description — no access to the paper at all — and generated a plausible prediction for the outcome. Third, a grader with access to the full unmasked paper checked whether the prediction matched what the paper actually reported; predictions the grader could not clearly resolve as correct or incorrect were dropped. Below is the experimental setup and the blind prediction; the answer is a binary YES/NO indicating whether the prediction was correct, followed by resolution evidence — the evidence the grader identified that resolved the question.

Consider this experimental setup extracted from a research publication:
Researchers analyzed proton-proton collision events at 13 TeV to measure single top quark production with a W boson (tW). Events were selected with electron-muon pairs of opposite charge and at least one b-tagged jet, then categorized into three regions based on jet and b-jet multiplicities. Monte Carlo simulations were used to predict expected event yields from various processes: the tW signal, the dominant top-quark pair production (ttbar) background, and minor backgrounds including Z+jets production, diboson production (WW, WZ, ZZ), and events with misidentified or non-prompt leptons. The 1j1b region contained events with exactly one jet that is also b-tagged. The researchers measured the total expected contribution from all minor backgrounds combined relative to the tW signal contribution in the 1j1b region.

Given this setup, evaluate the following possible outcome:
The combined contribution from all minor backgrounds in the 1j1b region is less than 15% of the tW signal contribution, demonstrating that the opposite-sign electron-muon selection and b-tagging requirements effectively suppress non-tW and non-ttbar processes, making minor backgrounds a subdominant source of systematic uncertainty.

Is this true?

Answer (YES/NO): YES